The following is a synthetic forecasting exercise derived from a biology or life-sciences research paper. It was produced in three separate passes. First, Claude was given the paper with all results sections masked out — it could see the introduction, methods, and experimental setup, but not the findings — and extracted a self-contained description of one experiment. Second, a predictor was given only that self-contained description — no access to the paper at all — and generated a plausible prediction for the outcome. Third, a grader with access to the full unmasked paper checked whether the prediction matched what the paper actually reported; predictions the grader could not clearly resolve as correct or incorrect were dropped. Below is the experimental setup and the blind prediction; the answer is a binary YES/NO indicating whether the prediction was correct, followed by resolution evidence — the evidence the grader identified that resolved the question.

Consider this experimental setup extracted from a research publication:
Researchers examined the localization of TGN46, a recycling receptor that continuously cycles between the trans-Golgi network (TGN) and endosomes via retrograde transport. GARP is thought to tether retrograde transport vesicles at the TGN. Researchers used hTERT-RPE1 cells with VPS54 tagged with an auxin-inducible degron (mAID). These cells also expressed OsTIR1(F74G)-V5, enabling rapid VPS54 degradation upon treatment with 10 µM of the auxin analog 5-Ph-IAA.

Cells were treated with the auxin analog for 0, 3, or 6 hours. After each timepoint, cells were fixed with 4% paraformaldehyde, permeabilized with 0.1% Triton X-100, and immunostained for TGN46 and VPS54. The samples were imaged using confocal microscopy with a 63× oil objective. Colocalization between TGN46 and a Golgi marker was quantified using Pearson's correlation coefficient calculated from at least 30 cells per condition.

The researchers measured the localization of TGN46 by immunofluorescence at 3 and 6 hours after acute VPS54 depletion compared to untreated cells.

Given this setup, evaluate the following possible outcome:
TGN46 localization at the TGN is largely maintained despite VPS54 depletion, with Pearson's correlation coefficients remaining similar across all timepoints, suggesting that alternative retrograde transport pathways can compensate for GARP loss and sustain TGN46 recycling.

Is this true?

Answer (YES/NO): NO